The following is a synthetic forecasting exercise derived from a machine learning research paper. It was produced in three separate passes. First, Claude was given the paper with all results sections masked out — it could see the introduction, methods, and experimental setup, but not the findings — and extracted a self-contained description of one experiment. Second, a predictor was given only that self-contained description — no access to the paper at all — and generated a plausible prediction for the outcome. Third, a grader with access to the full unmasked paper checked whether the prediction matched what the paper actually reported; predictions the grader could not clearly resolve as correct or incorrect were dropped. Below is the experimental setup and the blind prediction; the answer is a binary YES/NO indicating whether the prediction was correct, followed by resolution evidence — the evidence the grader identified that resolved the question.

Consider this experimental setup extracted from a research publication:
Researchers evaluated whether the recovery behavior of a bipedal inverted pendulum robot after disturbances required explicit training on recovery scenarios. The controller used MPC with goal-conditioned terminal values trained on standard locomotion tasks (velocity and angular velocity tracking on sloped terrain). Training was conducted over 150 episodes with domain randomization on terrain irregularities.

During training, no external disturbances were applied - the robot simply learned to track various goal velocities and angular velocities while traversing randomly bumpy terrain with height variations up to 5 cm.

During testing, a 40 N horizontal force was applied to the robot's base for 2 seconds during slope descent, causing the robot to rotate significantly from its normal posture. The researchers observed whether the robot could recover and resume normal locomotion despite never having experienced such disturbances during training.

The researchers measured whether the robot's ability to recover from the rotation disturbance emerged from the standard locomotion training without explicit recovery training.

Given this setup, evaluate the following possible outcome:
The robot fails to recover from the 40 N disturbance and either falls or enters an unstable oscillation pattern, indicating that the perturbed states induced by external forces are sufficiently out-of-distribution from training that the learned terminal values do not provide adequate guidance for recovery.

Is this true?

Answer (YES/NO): NO